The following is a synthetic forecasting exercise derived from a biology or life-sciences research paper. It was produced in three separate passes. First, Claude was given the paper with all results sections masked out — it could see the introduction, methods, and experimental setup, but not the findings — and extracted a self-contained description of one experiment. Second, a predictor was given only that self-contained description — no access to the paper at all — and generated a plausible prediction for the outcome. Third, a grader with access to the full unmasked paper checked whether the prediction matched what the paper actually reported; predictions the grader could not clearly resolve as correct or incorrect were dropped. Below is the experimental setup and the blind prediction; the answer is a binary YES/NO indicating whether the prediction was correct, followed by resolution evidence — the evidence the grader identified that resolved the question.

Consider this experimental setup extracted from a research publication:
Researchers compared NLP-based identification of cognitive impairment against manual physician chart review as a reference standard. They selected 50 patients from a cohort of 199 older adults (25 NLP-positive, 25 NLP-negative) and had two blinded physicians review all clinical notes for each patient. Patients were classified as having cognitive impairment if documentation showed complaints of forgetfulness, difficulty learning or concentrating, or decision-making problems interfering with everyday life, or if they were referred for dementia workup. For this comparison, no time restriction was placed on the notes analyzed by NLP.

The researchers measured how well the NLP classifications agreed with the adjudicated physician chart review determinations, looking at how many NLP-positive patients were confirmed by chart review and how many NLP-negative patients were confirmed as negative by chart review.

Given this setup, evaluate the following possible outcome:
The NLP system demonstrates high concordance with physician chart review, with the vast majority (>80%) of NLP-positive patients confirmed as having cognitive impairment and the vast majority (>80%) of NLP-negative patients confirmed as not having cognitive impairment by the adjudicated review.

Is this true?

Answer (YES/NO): NO